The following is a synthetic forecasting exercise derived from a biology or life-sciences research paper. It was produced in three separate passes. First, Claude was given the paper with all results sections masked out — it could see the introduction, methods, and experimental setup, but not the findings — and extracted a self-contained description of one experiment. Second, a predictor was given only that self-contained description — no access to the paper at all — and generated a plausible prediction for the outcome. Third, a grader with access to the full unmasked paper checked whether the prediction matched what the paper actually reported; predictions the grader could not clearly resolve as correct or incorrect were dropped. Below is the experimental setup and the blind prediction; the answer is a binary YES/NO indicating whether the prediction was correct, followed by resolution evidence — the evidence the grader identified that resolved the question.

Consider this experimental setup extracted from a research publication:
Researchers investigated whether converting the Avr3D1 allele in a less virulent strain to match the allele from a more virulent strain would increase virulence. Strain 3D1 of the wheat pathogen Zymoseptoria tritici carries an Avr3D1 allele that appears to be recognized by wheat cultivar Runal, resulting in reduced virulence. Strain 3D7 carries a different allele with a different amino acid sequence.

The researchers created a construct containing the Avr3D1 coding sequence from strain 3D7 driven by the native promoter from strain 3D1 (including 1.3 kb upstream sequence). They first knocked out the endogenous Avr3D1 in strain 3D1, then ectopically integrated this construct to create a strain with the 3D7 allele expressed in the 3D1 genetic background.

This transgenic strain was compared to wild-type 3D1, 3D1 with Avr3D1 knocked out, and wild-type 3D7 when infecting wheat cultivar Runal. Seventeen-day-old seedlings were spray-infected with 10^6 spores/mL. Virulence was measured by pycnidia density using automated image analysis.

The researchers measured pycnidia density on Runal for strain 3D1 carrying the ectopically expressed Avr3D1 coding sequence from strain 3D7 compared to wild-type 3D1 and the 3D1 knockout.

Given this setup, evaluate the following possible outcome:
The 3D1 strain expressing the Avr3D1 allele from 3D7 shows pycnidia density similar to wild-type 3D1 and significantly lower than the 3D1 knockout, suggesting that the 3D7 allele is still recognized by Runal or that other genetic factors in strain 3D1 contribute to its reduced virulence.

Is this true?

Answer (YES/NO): NO